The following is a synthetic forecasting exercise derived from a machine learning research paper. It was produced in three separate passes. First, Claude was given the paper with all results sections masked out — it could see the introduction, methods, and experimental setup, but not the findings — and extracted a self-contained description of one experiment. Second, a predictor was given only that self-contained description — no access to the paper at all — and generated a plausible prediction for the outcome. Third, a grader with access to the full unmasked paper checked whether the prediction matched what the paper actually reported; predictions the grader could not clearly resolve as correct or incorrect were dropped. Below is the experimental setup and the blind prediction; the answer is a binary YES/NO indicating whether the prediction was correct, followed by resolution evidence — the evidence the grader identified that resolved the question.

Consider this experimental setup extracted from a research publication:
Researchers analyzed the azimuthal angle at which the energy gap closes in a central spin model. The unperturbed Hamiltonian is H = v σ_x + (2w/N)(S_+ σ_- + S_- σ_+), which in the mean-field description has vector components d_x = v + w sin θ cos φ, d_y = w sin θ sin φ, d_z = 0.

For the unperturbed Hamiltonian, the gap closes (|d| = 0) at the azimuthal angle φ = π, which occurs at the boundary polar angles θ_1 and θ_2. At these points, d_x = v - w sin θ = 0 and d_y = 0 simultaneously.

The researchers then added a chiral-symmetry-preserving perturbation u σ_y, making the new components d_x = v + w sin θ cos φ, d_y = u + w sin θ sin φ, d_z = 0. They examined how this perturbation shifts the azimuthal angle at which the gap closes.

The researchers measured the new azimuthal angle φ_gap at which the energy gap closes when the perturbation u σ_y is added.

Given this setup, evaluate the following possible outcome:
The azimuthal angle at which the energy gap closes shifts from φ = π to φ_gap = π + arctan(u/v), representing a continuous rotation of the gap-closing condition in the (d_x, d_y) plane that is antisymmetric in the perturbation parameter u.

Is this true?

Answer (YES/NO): YES